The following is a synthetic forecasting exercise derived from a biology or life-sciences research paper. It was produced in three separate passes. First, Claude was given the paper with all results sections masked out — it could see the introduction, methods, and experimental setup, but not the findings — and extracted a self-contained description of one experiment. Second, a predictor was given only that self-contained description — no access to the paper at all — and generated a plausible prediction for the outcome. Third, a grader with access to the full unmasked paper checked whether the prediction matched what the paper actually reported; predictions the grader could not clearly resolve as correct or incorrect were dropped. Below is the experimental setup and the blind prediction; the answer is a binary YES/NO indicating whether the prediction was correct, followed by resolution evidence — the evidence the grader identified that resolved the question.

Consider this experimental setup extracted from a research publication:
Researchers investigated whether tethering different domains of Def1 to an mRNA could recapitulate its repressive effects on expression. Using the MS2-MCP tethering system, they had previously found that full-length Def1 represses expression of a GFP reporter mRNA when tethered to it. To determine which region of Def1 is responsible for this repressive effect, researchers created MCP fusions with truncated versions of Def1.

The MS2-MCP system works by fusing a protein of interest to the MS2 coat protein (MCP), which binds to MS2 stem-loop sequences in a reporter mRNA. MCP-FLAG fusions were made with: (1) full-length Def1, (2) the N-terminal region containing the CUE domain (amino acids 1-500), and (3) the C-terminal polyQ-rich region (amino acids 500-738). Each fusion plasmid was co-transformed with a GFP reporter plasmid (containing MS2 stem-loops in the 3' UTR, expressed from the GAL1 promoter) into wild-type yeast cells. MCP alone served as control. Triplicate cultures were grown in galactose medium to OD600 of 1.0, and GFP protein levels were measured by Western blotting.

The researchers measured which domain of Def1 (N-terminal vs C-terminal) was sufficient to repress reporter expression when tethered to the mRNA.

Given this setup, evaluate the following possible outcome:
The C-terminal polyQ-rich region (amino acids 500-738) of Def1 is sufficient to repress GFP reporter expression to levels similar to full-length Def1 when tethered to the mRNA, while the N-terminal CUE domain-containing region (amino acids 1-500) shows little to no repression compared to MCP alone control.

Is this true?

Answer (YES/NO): NO